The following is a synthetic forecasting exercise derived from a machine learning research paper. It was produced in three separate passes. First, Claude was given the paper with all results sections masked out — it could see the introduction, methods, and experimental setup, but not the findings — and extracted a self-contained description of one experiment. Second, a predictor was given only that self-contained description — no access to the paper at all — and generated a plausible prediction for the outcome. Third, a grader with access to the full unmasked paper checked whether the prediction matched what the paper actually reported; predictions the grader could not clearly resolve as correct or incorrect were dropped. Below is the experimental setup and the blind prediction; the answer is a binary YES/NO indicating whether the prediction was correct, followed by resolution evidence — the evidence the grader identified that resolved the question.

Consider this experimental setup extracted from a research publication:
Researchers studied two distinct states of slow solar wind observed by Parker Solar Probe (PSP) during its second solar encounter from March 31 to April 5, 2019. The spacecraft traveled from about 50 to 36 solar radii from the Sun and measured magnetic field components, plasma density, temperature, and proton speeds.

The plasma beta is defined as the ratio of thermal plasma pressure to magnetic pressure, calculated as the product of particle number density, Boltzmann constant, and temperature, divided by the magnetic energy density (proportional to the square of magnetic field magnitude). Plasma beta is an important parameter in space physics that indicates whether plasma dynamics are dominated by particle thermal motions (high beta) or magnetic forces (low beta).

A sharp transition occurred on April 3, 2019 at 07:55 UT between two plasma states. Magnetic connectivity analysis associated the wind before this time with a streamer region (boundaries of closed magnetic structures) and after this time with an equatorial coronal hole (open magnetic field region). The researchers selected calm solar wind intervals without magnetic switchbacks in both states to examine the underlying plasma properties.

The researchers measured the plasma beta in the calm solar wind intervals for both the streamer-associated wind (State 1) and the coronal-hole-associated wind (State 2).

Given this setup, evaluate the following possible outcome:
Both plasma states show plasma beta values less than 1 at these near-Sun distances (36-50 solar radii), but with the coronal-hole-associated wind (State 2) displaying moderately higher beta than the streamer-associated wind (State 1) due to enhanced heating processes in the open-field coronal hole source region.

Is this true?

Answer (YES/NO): NO